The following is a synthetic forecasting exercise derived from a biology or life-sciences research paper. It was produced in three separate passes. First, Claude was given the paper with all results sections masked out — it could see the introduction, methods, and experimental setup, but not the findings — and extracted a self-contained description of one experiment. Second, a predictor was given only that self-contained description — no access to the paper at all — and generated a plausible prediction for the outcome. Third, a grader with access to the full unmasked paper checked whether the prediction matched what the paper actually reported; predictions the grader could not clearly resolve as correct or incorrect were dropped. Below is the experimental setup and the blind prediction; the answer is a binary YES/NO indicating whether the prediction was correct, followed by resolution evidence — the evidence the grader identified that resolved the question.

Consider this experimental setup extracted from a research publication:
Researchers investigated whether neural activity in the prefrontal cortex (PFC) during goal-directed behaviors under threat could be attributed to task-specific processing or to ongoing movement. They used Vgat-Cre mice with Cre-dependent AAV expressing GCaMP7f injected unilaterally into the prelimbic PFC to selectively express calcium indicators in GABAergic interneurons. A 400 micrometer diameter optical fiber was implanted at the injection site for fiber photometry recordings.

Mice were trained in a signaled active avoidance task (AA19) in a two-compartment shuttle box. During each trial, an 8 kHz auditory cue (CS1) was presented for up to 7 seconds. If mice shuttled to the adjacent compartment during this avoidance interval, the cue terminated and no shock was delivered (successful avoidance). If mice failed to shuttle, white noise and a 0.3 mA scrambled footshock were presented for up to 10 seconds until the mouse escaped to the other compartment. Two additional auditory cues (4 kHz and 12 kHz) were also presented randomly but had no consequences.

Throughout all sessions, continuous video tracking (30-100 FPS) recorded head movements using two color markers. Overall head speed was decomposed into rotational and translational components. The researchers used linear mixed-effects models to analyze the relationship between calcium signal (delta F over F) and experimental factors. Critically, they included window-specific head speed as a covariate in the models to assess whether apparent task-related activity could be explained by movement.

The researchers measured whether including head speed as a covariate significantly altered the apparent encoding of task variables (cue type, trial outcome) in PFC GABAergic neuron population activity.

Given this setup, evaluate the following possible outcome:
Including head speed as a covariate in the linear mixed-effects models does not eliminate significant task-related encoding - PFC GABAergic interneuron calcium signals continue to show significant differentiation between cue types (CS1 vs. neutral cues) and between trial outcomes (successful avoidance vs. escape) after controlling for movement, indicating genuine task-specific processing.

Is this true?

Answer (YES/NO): NO